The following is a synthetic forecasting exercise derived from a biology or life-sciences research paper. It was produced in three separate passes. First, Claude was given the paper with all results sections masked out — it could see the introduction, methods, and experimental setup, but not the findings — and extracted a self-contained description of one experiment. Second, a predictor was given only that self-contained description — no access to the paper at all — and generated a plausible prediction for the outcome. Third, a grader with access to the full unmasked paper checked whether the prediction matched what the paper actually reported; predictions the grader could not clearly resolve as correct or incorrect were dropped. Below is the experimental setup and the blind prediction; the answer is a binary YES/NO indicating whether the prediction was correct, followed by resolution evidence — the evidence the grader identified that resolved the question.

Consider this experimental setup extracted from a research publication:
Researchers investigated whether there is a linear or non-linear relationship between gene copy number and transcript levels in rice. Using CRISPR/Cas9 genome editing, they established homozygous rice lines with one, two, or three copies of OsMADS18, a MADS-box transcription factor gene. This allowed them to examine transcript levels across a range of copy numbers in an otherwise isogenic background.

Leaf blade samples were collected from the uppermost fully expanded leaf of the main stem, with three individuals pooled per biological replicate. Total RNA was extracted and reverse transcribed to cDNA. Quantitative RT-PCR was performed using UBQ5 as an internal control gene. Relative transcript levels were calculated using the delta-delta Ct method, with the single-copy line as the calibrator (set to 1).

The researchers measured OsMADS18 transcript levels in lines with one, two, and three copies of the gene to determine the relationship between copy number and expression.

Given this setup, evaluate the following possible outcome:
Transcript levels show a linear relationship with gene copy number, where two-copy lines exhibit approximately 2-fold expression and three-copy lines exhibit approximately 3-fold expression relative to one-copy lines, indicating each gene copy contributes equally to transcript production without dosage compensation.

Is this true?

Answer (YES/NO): YES